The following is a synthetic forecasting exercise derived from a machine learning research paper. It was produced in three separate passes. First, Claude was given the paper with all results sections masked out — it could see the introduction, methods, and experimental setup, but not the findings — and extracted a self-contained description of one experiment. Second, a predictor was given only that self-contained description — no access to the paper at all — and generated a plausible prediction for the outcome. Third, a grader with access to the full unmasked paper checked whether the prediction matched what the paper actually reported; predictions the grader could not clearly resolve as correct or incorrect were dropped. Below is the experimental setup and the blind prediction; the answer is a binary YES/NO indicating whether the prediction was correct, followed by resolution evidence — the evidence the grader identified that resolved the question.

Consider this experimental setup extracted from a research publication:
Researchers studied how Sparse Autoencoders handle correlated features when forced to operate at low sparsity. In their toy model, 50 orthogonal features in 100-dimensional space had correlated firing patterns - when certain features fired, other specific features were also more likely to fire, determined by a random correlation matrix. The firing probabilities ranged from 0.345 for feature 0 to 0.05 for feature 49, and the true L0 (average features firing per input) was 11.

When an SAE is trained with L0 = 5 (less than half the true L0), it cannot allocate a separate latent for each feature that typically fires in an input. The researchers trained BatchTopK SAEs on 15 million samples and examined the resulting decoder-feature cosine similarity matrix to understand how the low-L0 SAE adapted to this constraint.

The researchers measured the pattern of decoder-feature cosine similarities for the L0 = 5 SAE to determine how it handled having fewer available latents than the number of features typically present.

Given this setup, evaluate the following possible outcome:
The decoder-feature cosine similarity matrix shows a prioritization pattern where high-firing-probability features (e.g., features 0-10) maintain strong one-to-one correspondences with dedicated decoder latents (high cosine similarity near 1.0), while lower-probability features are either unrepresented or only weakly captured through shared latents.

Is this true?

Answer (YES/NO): NO